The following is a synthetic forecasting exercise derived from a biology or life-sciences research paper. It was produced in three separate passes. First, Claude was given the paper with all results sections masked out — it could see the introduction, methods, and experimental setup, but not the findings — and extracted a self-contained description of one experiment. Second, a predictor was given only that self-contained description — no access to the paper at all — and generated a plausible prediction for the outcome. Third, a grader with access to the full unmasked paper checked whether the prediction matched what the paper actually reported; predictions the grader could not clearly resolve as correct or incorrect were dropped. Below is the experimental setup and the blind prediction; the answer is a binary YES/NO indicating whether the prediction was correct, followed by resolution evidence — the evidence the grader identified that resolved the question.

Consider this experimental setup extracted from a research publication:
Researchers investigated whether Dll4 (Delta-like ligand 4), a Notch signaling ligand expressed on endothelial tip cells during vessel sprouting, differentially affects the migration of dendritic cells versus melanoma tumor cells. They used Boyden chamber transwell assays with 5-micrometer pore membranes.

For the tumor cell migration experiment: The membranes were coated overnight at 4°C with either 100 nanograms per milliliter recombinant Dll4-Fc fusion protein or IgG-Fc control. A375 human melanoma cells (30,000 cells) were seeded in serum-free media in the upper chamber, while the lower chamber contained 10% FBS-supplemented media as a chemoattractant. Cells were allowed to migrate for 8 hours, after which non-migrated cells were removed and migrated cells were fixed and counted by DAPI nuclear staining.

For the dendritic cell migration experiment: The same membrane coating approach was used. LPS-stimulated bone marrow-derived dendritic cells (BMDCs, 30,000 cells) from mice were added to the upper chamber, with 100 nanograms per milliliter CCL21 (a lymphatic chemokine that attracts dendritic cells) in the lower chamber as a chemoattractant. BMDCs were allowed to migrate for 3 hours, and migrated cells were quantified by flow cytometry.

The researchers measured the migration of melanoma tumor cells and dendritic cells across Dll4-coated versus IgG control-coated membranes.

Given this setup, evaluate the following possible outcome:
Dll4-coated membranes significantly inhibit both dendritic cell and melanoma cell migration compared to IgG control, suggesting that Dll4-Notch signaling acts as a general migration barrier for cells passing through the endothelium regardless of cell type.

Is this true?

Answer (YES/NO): NO